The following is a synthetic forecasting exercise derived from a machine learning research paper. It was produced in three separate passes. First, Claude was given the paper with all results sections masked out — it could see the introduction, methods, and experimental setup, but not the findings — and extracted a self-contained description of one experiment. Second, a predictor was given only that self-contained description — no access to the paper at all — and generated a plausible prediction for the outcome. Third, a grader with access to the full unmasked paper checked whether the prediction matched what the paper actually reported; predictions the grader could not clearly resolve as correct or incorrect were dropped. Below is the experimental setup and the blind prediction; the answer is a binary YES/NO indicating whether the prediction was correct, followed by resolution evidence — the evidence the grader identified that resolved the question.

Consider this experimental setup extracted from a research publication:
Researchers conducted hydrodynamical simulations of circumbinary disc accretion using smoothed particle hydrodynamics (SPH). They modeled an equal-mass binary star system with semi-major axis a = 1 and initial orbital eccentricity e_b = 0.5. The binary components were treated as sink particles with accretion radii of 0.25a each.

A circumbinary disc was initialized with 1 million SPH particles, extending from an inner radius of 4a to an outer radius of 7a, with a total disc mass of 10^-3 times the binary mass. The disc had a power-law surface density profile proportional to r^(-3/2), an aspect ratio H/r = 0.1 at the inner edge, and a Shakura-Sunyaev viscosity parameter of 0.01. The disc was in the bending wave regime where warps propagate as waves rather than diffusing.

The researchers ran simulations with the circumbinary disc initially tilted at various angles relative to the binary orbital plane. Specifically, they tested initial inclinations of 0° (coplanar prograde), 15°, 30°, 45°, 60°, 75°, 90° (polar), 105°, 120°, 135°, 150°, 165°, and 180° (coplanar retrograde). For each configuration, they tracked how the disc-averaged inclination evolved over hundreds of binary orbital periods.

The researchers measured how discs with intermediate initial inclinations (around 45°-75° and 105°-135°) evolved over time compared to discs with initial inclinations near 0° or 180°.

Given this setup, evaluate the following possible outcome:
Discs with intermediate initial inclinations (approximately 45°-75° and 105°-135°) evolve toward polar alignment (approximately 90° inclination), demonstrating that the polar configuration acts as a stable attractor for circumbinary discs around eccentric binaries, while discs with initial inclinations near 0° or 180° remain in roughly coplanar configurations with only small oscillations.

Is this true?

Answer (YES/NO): YES